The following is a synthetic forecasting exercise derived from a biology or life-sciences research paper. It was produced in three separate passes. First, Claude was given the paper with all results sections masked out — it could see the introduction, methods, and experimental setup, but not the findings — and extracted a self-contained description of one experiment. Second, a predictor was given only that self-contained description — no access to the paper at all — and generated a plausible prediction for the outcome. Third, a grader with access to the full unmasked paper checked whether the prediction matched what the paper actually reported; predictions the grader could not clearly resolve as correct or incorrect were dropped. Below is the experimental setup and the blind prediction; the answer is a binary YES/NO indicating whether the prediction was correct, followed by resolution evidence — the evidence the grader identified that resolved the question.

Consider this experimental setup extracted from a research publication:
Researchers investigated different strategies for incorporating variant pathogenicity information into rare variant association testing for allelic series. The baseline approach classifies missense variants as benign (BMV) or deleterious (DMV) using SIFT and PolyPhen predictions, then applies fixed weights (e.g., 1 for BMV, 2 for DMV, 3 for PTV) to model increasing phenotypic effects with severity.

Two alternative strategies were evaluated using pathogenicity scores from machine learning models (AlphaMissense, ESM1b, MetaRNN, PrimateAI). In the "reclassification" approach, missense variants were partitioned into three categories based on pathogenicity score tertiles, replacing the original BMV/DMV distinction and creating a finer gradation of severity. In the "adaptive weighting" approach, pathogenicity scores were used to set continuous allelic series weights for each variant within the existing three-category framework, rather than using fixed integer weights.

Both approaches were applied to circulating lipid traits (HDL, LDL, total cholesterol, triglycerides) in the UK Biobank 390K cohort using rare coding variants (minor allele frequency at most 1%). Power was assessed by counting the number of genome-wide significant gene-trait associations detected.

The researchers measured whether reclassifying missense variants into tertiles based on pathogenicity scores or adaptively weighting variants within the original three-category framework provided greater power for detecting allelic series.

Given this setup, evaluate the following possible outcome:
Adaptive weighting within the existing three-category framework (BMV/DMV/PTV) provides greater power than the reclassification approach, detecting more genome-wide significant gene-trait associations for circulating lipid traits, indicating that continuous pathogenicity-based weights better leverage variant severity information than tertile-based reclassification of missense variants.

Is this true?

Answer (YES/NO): YES